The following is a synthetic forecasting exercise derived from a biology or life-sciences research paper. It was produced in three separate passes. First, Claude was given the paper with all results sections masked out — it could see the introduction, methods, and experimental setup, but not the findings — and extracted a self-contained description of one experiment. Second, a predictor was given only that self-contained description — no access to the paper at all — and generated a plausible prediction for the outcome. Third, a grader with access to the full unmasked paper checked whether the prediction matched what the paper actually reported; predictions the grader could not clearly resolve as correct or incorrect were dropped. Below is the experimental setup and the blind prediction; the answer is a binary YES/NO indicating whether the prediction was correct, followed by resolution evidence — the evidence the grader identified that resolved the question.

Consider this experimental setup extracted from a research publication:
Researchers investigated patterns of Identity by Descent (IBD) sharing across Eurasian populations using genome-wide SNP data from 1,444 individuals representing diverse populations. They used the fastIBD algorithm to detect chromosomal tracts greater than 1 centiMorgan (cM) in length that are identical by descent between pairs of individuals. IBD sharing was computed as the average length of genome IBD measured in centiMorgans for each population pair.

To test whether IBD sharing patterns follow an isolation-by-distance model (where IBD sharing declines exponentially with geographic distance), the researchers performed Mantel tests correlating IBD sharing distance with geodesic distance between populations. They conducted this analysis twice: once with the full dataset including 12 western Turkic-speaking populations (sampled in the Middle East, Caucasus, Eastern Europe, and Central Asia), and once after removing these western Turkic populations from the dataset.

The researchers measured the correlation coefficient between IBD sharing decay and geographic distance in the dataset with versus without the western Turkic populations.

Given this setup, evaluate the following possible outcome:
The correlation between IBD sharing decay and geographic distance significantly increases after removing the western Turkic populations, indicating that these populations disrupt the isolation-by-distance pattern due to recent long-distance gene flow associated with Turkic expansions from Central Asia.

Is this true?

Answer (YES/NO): NO